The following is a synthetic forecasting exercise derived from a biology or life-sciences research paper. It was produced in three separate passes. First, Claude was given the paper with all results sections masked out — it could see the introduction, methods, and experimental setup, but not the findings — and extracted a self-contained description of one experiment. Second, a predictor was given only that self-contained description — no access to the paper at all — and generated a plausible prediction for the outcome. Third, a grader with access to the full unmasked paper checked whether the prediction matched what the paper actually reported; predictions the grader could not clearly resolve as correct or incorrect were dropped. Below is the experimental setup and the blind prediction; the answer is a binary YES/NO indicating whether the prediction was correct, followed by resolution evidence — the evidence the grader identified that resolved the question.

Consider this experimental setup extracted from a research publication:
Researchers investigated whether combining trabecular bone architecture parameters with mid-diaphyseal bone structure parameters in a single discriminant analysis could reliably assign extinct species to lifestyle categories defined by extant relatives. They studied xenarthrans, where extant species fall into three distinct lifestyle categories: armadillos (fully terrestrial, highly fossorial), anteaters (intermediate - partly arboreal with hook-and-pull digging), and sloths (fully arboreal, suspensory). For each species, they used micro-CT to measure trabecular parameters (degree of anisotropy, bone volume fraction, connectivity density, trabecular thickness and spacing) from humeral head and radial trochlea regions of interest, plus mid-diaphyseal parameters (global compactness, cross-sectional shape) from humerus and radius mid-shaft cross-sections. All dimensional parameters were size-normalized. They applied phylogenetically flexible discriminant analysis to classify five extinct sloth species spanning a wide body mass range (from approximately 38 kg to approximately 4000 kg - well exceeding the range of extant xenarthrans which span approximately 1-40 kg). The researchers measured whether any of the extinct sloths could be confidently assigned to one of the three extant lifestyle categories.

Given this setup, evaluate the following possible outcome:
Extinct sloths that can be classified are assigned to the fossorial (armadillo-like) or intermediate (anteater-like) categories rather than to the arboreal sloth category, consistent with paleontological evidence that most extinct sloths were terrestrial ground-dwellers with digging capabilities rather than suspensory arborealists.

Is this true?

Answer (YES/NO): NO